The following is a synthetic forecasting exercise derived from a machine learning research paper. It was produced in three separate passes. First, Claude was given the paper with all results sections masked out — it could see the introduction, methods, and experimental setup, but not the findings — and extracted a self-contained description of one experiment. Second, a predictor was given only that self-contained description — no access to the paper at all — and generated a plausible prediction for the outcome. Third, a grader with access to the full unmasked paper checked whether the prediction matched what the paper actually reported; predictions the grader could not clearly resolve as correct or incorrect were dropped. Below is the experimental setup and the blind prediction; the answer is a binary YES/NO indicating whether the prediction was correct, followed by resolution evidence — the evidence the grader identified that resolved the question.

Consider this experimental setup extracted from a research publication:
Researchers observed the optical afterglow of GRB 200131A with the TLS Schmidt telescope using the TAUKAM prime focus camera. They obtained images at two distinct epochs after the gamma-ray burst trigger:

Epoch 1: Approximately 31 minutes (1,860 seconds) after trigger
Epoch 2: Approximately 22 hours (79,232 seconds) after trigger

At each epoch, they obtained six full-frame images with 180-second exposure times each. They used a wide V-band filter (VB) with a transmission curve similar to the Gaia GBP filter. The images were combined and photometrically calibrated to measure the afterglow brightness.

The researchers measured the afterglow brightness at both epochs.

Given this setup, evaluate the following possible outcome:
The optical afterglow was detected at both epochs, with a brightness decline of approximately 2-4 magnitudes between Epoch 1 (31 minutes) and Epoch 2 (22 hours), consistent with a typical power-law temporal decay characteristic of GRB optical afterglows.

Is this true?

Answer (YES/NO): YES